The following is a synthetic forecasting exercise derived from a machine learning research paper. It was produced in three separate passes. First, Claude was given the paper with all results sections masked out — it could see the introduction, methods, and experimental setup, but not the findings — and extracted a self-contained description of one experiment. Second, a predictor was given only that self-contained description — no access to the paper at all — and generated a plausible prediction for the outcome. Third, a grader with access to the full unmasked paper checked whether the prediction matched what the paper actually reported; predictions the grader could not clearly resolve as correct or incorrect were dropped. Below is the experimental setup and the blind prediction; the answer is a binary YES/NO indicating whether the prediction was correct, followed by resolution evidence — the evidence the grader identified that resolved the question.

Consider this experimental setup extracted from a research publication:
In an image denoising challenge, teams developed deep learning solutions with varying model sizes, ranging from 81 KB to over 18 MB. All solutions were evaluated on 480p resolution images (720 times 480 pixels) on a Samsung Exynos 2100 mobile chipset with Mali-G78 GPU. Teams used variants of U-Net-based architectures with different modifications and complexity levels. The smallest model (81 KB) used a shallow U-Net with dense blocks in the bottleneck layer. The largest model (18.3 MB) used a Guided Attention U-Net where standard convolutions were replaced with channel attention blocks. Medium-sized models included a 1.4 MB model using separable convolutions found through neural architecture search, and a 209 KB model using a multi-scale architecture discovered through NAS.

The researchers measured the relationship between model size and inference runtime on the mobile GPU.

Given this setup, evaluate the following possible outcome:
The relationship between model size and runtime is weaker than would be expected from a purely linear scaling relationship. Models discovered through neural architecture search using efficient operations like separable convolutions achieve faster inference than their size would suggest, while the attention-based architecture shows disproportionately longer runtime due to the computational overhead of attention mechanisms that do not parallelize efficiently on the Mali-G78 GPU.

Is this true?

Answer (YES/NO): NO